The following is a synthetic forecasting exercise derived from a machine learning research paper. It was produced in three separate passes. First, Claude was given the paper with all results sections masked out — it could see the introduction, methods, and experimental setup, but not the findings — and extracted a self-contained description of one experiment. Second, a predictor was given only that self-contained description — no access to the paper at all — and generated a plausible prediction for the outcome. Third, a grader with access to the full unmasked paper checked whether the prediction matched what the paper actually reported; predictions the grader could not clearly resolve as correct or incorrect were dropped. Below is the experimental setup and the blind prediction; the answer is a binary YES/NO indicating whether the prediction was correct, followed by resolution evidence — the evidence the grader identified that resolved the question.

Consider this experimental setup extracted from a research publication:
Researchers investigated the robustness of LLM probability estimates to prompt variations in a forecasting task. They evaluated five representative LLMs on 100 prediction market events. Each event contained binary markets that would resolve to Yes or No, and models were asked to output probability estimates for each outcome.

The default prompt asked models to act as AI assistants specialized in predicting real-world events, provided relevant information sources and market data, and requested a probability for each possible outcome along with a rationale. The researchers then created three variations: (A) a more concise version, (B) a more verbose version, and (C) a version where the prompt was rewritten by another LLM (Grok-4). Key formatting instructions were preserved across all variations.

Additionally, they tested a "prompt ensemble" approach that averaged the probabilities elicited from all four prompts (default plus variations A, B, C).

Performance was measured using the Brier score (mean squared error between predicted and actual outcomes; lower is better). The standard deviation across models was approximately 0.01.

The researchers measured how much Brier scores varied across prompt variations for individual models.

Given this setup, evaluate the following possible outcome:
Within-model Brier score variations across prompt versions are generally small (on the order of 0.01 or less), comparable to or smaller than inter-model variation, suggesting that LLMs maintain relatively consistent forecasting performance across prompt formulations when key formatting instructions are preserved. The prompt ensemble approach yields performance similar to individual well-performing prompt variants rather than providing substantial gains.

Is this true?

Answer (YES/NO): YES